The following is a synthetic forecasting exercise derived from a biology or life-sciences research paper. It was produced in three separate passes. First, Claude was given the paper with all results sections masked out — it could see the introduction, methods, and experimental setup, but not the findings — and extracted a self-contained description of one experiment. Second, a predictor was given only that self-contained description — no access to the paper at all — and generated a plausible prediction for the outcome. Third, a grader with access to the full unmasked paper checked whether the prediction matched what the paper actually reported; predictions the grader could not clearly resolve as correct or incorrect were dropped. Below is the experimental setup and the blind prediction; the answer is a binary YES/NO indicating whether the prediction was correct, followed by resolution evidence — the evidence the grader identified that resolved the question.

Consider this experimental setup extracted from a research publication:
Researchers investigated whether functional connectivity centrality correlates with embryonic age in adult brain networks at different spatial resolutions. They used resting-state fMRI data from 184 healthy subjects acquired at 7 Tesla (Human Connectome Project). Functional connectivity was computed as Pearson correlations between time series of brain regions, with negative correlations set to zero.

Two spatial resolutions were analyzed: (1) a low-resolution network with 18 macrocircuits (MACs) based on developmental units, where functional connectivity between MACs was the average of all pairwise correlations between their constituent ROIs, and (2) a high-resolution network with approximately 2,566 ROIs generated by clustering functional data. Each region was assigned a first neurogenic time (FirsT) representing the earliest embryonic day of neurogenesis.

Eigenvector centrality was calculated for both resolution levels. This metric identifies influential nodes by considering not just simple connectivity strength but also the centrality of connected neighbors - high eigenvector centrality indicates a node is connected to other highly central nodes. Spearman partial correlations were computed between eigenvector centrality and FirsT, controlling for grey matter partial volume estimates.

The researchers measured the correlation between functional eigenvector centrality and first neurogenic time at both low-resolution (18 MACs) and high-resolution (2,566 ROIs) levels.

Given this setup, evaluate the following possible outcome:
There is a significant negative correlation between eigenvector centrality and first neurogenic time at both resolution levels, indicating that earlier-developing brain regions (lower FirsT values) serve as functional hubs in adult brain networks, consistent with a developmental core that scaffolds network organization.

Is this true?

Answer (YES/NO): NO